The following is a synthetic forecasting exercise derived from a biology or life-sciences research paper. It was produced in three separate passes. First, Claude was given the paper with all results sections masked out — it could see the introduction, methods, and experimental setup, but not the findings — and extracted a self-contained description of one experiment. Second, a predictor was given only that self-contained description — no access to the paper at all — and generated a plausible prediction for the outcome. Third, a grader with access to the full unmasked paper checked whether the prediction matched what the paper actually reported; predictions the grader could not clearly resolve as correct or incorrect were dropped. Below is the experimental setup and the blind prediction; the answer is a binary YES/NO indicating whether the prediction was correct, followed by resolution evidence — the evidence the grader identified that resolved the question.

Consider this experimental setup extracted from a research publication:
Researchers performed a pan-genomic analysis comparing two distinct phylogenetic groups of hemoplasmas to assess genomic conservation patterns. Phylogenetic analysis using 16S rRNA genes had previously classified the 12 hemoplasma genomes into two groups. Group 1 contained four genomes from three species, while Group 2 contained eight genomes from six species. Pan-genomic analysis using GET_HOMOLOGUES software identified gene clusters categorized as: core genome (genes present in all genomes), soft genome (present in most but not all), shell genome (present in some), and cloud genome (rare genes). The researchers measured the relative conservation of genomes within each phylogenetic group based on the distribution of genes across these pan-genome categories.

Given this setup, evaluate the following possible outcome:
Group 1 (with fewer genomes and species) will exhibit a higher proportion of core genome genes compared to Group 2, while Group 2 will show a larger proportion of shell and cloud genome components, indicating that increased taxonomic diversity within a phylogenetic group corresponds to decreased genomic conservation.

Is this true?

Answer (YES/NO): YES